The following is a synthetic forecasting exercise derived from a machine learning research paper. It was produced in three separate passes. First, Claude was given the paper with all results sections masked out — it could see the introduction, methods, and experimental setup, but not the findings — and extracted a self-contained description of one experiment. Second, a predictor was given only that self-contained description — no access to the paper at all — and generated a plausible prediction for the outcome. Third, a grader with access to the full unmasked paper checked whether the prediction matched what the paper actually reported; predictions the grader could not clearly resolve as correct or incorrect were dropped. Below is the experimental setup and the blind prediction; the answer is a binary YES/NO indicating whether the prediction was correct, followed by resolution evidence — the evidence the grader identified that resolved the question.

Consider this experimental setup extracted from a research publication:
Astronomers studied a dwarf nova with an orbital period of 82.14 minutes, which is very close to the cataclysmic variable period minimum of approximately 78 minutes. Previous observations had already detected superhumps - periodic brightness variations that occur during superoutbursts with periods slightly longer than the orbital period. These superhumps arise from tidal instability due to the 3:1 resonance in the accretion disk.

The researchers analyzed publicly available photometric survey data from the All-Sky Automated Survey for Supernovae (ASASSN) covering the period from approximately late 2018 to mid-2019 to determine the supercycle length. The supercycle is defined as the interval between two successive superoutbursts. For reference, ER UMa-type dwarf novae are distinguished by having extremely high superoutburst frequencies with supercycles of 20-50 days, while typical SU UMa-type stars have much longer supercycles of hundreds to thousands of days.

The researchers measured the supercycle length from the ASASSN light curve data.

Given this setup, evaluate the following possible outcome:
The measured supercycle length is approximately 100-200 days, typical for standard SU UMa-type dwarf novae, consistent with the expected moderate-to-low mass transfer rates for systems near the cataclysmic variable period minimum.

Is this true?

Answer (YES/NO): NO